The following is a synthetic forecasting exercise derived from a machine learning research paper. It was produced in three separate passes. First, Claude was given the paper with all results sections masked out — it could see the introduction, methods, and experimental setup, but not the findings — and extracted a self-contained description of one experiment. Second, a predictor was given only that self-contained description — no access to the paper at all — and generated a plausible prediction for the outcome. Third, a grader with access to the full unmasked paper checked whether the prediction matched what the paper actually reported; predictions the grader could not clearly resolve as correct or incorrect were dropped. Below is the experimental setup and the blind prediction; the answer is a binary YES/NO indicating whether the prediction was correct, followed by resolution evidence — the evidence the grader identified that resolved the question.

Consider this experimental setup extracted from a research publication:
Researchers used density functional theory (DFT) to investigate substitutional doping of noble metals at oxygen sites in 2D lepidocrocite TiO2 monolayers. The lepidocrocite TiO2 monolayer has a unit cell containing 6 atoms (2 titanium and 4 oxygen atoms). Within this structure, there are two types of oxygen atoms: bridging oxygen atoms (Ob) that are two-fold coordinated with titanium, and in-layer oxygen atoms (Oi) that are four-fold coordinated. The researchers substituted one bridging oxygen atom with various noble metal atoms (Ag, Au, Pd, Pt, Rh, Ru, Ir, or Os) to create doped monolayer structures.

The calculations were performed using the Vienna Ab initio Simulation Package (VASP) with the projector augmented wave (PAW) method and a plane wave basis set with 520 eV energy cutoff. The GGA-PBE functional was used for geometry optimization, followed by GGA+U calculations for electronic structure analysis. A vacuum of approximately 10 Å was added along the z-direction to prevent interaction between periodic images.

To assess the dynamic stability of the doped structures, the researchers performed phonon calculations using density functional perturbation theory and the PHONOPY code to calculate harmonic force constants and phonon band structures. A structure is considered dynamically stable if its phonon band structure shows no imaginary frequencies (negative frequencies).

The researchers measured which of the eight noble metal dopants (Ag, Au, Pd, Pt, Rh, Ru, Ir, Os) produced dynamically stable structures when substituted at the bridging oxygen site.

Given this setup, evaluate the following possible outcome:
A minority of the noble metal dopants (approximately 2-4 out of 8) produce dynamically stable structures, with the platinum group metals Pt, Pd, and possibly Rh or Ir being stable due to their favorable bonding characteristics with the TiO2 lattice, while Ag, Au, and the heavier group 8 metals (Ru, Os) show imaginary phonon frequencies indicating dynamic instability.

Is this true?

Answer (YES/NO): NO